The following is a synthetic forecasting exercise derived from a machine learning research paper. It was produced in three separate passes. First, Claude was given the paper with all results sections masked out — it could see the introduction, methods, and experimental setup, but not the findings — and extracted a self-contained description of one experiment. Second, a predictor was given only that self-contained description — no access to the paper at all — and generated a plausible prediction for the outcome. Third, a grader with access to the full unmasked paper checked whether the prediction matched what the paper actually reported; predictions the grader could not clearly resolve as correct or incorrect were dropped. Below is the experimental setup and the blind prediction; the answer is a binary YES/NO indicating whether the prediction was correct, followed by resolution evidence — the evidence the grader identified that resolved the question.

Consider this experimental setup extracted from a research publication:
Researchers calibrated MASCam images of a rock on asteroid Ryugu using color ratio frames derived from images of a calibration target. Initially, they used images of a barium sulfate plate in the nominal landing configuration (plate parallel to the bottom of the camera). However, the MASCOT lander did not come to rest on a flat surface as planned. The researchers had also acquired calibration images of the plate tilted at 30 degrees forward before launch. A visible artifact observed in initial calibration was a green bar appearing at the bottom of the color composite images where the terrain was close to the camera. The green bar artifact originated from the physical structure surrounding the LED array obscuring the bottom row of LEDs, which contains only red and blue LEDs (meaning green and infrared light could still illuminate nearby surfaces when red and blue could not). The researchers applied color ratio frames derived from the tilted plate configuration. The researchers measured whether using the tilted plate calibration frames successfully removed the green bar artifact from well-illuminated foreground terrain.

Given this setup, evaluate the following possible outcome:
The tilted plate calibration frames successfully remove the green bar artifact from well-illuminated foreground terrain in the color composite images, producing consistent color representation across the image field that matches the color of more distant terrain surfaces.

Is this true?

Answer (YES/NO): NO